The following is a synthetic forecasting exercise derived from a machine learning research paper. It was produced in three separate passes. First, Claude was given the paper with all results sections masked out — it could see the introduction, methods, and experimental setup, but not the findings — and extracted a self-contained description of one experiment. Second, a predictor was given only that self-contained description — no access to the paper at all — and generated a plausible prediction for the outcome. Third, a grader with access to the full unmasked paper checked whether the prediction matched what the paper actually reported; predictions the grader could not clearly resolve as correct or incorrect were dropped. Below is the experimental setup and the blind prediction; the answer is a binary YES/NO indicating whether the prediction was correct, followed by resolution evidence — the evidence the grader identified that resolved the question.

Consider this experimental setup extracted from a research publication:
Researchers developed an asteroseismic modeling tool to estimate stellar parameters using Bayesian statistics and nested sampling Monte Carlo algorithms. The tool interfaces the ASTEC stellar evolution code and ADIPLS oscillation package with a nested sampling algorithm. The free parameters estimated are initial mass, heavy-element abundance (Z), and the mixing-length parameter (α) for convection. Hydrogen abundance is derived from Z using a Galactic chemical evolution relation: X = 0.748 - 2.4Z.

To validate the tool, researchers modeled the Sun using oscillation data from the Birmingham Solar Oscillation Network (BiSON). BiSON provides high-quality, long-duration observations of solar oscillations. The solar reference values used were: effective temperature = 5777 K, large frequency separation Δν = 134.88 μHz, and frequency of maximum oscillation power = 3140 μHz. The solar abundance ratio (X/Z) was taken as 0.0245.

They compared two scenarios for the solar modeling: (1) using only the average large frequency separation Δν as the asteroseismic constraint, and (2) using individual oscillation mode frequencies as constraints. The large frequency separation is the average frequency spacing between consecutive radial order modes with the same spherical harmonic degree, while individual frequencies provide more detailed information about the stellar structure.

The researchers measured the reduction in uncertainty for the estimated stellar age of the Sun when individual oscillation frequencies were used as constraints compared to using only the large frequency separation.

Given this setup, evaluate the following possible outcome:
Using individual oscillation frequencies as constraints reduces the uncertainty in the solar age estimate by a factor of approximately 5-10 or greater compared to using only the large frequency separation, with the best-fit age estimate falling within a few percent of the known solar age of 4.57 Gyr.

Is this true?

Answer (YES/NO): NO